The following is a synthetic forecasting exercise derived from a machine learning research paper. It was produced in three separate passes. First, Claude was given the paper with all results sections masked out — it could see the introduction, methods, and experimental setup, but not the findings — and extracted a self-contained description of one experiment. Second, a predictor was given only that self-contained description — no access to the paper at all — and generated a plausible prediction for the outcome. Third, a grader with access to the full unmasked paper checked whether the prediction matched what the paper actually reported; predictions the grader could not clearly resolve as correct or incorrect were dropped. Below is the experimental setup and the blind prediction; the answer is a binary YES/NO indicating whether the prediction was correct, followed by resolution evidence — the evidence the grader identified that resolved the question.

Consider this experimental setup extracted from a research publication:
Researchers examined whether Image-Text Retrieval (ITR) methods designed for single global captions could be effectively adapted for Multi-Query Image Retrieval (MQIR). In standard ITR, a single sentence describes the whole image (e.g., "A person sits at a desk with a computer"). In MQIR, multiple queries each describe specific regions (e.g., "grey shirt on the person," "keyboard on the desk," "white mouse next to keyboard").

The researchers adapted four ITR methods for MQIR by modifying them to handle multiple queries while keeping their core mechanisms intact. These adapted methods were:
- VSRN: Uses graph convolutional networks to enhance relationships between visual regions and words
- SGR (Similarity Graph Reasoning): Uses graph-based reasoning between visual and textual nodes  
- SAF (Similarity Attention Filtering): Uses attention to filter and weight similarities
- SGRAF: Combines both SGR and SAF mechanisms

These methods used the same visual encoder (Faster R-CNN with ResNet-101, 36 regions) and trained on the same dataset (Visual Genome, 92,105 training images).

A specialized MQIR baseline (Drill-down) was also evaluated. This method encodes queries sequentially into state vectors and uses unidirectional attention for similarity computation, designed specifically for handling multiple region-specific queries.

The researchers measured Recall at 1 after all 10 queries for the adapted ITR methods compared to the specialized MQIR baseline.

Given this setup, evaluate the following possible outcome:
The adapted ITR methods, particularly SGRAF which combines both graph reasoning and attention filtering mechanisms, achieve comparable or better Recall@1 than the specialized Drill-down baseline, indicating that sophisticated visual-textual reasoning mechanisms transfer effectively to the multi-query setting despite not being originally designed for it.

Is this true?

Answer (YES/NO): NO